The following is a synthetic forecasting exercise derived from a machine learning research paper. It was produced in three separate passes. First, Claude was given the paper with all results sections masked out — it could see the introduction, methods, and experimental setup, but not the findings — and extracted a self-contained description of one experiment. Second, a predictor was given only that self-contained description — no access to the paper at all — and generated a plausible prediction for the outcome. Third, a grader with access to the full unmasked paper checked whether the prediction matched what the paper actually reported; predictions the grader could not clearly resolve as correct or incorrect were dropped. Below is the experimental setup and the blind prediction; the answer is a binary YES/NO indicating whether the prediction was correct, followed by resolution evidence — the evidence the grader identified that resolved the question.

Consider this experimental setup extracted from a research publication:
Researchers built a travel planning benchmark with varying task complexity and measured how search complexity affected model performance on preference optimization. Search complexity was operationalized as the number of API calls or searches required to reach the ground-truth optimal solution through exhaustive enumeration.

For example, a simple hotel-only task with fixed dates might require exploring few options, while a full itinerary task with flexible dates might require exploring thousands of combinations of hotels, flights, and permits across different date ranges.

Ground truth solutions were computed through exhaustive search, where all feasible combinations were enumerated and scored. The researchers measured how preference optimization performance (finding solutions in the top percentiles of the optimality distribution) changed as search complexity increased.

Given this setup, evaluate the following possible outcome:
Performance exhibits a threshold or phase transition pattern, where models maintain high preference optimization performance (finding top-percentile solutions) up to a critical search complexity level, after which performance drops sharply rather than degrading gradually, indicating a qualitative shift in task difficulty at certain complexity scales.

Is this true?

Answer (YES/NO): NO